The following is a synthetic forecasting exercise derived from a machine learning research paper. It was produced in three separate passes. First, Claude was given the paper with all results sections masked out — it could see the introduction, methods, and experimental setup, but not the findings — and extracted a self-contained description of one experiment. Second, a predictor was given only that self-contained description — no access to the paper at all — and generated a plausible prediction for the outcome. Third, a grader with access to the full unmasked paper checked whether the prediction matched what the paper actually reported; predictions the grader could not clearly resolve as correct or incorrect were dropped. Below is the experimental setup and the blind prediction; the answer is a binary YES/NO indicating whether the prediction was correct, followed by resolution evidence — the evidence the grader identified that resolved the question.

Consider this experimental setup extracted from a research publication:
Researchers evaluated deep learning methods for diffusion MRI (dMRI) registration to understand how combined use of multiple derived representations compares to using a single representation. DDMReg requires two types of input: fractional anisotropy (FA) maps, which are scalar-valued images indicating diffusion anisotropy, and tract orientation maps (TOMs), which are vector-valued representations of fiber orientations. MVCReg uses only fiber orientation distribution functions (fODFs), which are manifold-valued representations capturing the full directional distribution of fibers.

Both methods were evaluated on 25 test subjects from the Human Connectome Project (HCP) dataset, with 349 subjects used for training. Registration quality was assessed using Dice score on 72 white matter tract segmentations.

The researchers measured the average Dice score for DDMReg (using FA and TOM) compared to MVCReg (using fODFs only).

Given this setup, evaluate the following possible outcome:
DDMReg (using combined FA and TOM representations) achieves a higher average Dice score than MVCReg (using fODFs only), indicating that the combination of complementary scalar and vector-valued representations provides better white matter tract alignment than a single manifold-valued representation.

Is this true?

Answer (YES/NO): YES